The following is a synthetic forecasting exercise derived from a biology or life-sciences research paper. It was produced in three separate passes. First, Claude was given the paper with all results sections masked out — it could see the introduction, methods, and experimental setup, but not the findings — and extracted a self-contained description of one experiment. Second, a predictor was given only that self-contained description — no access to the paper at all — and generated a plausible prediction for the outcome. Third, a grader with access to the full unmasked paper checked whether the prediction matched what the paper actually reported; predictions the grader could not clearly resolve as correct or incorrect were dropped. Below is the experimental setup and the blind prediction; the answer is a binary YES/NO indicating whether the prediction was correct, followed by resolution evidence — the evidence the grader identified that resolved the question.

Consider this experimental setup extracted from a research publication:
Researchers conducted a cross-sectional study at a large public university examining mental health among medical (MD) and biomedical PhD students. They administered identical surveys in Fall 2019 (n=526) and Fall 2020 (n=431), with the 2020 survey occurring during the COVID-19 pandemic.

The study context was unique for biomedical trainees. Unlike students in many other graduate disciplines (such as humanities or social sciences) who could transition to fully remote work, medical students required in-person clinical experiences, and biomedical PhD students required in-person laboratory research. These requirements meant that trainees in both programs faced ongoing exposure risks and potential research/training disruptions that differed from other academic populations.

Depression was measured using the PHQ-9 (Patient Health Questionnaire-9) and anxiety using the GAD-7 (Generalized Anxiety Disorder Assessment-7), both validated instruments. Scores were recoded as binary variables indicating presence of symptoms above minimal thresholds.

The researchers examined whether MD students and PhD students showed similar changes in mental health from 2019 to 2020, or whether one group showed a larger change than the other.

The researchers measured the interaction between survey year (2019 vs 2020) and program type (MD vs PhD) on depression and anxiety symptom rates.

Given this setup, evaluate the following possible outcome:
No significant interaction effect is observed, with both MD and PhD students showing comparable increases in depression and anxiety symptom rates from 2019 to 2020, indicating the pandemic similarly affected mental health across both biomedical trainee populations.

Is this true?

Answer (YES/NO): NO